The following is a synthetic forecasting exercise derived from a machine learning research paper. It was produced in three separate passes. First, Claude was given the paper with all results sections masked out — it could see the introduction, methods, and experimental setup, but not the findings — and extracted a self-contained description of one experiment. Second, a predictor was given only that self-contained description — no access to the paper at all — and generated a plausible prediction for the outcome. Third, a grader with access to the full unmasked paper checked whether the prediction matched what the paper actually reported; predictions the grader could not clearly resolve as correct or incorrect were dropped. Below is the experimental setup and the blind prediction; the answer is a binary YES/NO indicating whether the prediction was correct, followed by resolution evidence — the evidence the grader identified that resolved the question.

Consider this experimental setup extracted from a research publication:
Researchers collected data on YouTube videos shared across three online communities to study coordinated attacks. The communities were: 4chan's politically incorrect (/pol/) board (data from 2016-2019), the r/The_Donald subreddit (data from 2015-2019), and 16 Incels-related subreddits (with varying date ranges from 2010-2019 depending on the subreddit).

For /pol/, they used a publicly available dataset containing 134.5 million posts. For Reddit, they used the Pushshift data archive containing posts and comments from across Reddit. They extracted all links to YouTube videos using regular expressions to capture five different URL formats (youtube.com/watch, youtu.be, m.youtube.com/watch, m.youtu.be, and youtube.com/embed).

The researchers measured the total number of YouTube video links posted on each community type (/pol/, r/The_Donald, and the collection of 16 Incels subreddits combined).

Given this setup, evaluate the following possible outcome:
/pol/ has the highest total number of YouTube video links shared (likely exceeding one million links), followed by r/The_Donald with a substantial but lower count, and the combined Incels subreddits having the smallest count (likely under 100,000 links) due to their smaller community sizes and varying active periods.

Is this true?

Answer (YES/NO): NO